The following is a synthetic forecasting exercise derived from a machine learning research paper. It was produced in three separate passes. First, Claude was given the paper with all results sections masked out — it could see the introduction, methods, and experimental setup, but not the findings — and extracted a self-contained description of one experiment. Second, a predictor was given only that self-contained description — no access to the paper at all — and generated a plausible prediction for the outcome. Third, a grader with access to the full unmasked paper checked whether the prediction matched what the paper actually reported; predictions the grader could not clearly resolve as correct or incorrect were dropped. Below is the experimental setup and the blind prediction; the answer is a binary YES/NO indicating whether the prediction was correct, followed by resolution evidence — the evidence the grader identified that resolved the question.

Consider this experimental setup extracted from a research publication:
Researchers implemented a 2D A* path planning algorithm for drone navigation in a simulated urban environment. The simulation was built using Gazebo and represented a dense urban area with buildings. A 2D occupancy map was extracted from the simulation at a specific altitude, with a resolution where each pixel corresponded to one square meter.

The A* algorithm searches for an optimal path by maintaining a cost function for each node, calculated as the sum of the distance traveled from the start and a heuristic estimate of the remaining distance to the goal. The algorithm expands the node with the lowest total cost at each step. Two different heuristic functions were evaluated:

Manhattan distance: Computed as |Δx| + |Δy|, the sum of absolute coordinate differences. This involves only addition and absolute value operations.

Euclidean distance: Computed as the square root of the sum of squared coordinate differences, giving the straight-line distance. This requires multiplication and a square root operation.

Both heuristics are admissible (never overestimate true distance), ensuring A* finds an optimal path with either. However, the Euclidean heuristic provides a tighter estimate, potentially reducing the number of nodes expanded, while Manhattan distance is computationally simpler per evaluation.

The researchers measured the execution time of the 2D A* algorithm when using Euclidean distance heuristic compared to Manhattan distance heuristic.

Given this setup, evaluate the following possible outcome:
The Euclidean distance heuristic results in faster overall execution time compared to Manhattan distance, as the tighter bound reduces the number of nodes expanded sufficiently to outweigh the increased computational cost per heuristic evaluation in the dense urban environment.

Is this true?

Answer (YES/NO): NO